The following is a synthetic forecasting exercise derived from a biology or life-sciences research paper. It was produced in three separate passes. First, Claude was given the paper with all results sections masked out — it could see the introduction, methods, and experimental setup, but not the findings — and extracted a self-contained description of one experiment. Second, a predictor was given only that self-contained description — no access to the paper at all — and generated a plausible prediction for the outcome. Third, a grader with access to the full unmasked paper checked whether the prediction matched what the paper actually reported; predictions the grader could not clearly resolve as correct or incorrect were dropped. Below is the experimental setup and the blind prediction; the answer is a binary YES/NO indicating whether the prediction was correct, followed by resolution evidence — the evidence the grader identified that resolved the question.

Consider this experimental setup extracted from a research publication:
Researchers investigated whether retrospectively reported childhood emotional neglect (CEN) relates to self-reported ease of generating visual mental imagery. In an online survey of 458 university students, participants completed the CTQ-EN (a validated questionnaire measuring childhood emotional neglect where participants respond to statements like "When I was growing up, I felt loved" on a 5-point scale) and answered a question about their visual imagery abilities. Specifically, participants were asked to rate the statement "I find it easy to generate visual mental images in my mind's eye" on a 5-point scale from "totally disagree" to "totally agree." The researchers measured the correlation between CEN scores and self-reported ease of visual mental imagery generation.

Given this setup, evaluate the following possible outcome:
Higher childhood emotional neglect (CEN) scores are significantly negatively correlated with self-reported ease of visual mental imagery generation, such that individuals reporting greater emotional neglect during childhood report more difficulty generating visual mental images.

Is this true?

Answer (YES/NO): YES